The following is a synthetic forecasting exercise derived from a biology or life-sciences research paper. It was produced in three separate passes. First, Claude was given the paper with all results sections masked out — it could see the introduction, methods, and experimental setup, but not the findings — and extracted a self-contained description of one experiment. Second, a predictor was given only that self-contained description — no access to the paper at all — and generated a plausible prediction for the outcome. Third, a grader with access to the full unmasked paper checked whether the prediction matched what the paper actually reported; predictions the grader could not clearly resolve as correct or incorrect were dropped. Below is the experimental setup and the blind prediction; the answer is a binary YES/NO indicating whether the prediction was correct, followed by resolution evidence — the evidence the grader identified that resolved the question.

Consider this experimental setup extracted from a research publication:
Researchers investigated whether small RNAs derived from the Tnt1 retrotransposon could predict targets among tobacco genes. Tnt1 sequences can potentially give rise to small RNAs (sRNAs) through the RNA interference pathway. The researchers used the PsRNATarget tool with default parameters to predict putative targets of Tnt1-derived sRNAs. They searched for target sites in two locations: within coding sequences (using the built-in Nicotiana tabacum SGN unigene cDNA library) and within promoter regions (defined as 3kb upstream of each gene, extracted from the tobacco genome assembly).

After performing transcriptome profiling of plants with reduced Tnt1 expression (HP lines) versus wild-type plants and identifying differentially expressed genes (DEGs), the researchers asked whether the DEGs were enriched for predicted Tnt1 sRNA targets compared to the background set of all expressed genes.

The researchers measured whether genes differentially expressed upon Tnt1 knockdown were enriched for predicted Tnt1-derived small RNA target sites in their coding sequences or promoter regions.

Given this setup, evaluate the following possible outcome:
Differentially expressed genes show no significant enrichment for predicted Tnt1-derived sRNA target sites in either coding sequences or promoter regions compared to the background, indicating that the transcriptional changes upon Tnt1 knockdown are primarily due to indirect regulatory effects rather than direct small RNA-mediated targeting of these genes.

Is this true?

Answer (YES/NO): NO